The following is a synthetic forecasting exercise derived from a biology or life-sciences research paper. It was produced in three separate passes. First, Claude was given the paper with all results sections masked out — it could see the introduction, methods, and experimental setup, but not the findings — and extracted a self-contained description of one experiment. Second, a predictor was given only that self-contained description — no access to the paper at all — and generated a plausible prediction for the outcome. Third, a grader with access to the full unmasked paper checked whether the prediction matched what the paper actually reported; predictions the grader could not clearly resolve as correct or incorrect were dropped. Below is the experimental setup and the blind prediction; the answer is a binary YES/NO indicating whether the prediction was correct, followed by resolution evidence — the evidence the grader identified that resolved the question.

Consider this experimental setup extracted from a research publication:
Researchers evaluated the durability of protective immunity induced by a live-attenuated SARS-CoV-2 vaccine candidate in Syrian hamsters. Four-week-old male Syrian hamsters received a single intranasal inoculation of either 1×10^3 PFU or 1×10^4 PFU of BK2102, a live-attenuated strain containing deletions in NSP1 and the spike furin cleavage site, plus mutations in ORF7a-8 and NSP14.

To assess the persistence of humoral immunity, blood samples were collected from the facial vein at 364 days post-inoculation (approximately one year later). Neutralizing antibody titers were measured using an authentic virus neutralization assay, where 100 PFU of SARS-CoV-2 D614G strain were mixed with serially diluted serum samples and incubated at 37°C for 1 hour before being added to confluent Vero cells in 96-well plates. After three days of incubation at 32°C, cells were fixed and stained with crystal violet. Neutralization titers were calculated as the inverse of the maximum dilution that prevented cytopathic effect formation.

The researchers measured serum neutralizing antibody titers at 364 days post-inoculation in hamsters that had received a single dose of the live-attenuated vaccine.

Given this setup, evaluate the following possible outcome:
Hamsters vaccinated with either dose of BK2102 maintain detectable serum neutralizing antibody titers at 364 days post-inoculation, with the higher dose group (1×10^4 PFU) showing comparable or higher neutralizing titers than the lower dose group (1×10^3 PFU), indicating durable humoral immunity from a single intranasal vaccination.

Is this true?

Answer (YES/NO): YES